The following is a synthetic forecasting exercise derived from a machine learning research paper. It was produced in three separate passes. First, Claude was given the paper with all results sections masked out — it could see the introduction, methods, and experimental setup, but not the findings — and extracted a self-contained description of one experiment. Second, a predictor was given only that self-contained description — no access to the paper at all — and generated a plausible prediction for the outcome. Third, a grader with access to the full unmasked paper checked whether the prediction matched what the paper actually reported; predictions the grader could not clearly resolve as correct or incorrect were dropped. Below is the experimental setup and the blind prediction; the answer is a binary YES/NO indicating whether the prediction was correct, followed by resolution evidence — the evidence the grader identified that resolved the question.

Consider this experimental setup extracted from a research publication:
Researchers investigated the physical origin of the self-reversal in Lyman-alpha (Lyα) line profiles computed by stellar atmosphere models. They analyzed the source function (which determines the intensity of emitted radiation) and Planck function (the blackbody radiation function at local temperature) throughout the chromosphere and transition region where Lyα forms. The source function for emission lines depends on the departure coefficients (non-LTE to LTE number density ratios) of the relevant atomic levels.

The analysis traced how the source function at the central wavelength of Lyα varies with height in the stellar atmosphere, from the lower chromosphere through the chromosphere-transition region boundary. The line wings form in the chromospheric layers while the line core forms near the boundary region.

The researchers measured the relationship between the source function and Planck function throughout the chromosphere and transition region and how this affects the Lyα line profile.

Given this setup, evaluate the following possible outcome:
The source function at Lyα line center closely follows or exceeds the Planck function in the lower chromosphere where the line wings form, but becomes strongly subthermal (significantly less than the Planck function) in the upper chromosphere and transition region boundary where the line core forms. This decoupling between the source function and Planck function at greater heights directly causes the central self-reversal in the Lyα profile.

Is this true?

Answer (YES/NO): YES